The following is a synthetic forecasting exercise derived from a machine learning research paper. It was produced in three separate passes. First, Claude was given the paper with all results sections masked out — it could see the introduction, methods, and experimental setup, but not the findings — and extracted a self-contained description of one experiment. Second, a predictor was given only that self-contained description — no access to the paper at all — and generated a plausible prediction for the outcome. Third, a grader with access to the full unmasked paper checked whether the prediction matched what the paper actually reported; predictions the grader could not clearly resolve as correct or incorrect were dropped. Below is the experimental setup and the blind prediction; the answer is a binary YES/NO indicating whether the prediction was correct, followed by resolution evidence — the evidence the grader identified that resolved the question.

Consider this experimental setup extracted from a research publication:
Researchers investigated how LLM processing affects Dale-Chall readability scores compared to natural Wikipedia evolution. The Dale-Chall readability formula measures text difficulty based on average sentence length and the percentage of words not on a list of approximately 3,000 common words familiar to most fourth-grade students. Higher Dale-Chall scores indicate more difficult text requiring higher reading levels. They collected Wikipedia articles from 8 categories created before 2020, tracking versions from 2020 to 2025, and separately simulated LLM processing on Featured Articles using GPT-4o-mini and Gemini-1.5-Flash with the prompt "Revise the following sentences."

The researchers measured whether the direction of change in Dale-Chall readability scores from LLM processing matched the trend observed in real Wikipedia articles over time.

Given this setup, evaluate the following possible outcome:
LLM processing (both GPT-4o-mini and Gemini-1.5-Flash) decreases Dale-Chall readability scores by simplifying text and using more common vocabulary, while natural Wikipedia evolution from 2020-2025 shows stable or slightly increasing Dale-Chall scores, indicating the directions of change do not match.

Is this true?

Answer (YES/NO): NO